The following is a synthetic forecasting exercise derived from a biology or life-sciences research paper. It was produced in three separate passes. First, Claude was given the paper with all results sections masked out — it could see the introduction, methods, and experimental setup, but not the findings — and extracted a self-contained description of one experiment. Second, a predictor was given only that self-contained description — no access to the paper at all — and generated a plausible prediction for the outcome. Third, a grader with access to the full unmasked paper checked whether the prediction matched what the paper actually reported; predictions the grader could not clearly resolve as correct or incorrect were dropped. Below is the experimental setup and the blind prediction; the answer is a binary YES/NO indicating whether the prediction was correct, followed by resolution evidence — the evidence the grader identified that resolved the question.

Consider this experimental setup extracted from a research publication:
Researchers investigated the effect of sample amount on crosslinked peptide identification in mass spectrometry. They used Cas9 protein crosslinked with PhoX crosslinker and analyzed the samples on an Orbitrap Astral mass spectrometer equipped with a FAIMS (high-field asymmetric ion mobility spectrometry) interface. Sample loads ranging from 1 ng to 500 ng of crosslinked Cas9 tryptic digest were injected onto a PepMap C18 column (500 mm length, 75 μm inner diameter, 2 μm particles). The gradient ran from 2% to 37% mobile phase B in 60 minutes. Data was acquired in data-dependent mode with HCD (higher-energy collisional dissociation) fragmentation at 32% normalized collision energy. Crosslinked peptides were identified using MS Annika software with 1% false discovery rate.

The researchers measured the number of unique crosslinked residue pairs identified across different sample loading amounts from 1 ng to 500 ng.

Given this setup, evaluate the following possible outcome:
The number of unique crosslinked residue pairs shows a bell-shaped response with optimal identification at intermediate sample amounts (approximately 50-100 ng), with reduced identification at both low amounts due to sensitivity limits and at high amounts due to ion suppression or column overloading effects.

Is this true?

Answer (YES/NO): NO